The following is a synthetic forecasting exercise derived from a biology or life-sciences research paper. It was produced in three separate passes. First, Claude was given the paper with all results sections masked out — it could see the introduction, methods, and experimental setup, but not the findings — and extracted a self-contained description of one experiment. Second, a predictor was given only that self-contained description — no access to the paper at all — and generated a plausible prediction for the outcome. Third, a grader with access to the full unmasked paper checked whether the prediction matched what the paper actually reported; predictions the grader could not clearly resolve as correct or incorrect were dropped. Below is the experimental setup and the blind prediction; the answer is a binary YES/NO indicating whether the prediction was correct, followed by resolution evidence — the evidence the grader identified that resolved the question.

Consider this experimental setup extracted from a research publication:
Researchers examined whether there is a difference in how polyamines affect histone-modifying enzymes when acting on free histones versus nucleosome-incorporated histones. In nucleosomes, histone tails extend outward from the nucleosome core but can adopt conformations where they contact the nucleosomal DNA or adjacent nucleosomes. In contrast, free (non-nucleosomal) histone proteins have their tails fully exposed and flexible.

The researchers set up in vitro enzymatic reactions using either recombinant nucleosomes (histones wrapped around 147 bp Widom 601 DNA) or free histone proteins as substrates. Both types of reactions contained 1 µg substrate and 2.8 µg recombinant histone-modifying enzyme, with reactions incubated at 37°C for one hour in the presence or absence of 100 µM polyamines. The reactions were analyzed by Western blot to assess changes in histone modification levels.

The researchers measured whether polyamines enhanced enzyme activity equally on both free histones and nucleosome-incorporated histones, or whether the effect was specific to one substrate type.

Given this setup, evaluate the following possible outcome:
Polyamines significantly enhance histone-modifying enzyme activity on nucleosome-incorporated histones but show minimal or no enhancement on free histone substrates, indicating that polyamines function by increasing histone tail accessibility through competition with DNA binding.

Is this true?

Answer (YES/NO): YES